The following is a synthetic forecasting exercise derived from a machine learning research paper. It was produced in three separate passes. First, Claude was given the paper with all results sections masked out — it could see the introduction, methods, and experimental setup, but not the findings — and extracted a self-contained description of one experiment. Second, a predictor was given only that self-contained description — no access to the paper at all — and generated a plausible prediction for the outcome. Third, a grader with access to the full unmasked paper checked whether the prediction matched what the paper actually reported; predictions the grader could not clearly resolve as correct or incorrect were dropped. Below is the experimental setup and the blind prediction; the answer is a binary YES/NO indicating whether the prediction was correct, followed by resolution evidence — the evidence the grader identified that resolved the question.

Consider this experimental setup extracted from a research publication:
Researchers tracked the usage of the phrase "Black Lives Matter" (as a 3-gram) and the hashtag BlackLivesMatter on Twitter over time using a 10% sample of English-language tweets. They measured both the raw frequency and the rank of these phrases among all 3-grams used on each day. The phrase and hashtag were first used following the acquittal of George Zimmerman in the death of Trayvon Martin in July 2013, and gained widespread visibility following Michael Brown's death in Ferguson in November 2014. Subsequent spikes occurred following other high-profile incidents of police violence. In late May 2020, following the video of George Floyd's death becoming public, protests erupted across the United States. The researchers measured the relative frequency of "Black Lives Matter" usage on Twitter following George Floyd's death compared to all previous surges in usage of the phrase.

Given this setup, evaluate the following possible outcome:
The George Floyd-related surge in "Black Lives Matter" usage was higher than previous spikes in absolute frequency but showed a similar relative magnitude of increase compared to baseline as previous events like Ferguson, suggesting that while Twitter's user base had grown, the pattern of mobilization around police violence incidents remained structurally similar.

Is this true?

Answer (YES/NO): NO